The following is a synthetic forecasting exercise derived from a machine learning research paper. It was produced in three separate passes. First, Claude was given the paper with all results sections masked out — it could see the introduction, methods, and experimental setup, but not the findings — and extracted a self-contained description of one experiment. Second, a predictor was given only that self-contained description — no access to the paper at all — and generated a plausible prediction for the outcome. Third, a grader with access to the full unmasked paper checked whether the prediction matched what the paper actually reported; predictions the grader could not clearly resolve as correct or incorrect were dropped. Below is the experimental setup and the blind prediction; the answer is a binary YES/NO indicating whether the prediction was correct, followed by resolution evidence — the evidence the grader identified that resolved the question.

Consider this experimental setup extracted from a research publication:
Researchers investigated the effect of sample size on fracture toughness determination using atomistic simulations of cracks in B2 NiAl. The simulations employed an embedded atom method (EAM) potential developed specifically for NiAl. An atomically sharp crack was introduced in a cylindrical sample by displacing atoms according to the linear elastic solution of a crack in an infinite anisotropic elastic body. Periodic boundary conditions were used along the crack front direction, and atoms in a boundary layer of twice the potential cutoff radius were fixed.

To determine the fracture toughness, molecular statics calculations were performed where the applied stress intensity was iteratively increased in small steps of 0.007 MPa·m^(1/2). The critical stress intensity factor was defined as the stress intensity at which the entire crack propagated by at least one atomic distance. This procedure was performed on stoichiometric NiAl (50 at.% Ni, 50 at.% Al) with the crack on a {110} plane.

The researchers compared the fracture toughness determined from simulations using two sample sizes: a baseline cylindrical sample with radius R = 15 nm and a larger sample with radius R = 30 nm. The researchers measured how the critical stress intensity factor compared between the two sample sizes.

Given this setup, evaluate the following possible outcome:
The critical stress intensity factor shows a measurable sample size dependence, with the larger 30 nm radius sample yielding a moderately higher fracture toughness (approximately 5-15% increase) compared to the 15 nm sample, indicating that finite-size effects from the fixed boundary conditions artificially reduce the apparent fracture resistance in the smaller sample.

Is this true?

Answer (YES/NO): NO